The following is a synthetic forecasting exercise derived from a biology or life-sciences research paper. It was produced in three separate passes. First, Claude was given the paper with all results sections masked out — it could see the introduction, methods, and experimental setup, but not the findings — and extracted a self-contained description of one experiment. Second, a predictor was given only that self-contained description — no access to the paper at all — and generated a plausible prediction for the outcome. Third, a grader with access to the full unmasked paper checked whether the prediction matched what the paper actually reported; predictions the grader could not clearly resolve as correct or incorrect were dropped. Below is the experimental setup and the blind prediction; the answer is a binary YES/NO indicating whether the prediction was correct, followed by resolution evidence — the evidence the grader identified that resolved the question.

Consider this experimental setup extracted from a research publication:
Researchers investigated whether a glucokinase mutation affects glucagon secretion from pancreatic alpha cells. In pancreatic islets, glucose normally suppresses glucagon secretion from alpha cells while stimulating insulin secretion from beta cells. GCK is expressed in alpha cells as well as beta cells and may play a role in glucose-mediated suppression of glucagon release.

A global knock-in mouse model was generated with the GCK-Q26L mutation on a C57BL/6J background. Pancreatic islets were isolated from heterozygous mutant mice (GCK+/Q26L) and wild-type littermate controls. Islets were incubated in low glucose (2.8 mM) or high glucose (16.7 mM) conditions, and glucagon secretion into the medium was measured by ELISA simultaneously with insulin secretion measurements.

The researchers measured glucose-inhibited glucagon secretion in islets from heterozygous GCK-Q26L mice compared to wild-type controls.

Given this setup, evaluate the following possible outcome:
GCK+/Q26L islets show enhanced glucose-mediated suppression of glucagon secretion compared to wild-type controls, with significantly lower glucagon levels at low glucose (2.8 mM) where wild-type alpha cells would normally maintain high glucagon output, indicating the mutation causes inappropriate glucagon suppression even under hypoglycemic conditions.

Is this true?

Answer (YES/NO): NO